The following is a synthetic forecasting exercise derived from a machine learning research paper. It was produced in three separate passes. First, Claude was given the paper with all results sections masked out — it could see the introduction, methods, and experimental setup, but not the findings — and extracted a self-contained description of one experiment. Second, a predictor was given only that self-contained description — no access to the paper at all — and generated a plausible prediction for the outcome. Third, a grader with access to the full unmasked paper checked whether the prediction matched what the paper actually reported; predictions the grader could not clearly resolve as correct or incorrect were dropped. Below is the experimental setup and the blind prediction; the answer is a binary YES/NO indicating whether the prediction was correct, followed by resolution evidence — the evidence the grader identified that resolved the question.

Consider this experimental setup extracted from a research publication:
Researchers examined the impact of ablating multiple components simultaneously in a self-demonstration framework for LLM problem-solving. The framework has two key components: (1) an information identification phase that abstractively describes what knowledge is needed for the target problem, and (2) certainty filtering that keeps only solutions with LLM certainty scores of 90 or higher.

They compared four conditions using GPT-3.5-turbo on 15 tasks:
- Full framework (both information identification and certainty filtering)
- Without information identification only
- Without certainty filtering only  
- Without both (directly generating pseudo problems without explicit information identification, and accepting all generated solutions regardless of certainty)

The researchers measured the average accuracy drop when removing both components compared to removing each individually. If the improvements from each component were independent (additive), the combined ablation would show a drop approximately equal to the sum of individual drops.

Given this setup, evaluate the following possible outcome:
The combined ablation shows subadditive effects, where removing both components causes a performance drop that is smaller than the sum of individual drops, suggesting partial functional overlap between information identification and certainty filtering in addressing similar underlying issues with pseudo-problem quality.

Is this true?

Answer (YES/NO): YES